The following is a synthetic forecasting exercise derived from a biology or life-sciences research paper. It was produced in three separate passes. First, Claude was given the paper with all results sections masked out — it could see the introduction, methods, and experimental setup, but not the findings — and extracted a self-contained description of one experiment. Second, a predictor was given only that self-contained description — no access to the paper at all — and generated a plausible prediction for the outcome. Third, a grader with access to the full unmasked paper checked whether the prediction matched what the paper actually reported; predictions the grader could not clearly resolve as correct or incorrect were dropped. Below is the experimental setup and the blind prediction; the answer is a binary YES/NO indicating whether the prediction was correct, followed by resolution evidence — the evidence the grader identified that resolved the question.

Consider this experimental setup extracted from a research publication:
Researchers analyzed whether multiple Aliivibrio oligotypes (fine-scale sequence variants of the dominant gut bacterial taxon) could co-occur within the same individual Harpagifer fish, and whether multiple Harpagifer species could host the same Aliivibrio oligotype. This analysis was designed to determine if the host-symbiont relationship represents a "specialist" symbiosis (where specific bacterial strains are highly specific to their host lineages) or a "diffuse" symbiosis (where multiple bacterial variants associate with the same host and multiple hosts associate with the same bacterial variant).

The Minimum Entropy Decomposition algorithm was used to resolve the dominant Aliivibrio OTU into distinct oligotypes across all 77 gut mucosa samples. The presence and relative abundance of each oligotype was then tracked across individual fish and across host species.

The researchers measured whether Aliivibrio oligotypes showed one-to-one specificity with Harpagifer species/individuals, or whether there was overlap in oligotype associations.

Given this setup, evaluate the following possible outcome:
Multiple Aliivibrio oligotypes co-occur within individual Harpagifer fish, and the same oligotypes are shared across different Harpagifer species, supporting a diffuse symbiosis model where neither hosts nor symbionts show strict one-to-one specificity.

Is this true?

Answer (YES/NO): YES